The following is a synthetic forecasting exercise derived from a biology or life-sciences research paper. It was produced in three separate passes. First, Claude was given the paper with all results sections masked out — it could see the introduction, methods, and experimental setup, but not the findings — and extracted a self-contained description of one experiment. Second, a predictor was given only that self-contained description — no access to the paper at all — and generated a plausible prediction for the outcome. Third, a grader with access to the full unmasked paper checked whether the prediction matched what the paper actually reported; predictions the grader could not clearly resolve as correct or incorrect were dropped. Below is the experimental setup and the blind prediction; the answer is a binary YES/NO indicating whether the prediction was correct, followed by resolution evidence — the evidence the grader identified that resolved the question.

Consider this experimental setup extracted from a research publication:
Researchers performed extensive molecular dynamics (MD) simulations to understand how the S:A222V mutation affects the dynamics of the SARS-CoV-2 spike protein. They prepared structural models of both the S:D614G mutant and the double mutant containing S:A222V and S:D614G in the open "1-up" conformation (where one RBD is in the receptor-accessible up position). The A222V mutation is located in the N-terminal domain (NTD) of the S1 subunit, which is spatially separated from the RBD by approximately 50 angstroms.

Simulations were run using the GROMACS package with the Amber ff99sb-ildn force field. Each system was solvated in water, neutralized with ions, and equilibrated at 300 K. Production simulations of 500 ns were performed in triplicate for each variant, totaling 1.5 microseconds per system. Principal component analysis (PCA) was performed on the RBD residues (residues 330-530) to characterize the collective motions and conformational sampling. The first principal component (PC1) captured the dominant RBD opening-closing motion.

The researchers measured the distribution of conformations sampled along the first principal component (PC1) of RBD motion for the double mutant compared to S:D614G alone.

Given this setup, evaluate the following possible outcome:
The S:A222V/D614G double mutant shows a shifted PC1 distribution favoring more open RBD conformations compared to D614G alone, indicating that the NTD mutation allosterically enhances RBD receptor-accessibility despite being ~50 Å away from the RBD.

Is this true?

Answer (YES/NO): YES